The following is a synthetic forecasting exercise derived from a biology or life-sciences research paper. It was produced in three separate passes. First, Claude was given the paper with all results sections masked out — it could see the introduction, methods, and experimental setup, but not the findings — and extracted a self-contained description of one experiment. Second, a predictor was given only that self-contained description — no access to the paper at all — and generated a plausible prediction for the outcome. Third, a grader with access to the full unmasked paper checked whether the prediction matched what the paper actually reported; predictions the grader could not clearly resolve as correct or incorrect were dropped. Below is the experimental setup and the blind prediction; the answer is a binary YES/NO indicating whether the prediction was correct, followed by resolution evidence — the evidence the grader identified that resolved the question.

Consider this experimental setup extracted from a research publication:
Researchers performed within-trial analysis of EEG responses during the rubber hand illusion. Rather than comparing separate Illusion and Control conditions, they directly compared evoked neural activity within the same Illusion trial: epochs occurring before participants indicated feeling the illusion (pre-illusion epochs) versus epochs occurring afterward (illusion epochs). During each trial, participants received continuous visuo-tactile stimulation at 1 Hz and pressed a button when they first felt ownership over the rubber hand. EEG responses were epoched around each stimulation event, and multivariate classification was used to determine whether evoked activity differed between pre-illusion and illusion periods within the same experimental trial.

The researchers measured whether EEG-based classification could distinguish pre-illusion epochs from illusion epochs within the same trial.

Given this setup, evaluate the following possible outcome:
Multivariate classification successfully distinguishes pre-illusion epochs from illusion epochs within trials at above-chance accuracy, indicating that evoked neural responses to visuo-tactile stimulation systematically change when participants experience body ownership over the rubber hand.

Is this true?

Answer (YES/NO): YES